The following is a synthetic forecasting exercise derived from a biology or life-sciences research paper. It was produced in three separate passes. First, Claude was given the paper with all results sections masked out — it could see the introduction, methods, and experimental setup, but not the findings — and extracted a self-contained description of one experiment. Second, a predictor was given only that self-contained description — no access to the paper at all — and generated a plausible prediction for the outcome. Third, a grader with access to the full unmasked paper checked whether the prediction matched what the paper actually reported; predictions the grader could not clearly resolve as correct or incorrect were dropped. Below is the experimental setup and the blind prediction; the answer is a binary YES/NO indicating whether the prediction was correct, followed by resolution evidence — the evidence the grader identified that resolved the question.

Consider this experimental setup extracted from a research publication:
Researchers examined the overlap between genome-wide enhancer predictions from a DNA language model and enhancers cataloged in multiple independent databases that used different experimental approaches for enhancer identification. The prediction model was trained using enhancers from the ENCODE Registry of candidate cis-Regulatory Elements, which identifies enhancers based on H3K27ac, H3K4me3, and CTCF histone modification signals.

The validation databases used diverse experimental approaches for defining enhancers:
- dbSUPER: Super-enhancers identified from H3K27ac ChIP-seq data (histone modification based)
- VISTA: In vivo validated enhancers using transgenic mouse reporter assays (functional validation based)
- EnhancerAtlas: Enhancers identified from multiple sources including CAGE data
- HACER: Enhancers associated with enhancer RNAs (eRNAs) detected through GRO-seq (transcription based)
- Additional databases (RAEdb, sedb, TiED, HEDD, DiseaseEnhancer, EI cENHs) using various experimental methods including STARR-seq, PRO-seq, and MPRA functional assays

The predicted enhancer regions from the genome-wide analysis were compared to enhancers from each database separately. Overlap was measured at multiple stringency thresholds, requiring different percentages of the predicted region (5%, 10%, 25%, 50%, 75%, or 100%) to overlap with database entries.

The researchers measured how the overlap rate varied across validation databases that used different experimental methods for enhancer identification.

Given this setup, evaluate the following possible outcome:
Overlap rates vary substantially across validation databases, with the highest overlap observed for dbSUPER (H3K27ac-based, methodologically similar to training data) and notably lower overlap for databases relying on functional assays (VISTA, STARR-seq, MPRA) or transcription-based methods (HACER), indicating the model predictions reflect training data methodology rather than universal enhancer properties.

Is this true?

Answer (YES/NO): NO